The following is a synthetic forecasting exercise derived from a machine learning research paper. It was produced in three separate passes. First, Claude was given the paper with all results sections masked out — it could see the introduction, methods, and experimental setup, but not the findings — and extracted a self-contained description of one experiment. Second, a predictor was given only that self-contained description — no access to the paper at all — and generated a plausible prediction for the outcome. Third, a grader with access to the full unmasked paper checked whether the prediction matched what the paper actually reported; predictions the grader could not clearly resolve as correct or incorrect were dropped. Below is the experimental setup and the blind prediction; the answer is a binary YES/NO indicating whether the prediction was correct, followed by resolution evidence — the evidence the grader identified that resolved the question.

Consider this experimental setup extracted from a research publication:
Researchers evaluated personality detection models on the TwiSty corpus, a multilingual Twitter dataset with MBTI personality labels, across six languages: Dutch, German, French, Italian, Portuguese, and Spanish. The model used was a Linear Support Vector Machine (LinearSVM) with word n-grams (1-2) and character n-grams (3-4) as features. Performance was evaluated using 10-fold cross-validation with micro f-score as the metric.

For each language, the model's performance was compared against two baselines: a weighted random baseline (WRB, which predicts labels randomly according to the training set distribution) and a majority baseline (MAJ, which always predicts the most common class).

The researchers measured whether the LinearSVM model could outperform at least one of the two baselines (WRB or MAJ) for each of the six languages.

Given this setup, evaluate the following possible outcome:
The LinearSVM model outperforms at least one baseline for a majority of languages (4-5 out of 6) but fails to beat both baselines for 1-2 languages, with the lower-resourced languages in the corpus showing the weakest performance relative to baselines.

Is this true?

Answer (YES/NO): NO